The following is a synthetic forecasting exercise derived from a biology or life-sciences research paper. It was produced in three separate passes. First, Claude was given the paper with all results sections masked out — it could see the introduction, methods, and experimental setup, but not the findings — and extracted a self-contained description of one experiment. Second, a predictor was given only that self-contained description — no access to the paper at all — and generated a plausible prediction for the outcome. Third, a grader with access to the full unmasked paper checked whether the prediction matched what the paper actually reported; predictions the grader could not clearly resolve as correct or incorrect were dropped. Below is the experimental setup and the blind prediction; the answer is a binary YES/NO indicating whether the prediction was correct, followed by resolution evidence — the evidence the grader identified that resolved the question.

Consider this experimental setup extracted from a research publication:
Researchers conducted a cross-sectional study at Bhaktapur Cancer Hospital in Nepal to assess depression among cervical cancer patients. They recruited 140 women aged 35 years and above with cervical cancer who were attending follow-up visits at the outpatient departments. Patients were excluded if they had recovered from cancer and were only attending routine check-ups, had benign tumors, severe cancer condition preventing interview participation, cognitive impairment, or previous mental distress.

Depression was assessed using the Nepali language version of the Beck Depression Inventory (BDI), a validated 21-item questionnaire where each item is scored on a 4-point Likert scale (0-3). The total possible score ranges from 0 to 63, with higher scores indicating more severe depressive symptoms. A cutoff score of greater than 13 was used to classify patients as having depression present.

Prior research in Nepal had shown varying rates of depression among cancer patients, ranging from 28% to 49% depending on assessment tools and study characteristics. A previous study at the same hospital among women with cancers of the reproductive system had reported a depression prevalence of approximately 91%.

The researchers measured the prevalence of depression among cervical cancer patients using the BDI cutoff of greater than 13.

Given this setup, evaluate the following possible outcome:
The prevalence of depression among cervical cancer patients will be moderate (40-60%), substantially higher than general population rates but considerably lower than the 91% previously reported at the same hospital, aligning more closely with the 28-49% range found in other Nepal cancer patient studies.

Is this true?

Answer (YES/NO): NO